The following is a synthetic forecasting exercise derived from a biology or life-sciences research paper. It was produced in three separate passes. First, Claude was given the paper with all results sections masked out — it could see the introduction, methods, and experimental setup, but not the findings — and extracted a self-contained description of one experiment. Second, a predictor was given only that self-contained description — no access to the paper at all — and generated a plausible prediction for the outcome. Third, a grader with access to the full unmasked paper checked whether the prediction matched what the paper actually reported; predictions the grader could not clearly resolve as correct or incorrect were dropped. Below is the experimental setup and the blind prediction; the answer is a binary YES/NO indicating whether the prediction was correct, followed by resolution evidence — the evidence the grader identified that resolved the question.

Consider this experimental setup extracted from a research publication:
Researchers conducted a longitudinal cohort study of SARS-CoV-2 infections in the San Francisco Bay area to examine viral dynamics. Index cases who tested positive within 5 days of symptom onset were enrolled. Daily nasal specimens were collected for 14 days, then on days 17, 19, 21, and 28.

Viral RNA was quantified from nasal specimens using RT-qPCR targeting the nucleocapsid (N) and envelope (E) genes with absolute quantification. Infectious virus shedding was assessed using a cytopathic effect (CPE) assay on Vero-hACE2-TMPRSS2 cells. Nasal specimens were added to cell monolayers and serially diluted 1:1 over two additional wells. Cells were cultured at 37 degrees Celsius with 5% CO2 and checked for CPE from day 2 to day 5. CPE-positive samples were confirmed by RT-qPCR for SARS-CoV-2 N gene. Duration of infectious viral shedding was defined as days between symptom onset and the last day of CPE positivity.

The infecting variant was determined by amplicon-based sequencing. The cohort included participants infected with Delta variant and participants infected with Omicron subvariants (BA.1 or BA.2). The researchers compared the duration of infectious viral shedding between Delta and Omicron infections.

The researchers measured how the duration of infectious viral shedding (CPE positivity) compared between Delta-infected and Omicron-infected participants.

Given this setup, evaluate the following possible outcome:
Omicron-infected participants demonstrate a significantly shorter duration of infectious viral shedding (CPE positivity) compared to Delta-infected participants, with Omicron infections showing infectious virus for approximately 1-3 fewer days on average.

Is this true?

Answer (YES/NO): NO